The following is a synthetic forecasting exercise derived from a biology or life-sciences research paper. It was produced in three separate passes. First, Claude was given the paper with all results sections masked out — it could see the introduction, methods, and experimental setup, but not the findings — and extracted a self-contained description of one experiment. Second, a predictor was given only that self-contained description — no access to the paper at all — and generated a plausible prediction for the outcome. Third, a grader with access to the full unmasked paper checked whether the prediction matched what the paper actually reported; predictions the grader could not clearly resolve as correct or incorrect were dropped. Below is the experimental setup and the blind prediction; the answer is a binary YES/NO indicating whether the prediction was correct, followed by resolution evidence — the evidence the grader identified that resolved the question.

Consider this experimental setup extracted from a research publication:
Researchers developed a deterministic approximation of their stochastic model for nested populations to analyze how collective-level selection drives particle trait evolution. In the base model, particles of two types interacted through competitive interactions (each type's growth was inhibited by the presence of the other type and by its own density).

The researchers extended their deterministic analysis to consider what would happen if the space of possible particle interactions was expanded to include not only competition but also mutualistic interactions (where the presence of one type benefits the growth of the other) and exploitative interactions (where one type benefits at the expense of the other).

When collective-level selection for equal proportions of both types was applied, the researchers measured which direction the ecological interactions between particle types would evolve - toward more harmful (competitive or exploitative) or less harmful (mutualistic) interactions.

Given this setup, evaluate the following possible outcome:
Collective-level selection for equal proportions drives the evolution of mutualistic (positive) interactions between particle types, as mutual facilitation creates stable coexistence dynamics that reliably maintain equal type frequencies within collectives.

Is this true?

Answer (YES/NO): NO